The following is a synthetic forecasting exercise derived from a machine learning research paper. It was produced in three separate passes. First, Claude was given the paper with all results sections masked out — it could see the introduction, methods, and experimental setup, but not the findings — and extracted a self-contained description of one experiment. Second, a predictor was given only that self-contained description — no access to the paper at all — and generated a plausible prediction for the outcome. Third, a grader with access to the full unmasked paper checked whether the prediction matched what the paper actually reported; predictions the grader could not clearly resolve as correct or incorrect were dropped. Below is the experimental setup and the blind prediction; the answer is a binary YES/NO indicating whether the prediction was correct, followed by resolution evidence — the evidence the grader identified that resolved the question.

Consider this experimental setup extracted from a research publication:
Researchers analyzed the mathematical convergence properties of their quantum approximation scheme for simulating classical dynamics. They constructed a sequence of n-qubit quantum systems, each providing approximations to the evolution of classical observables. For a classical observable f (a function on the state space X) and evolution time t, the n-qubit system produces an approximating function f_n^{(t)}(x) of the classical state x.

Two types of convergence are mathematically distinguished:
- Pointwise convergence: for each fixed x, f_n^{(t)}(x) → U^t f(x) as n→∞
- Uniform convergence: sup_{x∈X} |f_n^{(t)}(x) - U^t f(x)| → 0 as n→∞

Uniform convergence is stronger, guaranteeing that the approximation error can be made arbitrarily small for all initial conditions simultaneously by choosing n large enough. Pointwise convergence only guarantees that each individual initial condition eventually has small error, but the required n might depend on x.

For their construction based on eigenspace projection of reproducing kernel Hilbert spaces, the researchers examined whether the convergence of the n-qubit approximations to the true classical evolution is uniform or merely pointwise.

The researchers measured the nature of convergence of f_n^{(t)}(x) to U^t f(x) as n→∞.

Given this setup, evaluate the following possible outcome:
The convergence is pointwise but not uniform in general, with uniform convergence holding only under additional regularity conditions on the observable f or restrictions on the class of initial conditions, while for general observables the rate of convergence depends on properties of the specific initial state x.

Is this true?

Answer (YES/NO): NO